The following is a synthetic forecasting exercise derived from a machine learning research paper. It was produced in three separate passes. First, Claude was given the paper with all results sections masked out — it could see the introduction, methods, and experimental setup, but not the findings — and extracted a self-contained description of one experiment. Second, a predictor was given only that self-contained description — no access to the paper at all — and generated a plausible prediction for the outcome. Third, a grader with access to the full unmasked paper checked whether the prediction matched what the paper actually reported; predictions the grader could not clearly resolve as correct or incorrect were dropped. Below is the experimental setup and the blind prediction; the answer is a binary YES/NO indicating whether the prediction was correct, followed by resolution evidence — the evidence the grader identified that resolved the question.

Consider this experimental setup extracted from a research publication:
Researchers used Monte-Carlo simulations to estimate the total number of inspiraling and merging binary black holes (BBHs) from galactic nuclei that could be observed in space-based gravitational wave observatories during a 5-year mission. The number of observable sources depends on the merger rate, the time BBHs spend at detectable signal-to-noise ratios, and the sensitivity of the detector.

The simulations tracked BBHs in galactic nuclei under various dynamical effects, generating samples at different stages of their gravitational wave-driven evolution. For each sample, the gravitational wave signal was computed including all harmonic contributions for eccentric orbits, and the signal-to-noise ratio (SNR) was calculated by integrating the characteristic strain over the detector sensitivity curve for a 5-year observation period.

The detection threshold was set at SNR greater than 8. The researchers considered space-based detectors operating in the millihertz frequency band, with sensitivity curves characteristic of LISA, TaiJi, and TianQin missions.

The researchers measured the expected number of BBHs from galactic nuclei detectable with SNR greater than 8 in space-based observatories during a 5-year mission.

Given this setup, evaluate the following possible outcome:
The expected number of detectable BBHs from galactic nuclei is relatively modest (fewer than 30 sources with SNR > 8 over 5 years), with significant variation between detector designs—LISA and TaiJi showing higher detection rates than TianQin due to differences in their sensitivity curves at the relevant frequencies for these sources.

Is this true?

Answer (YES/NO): NO